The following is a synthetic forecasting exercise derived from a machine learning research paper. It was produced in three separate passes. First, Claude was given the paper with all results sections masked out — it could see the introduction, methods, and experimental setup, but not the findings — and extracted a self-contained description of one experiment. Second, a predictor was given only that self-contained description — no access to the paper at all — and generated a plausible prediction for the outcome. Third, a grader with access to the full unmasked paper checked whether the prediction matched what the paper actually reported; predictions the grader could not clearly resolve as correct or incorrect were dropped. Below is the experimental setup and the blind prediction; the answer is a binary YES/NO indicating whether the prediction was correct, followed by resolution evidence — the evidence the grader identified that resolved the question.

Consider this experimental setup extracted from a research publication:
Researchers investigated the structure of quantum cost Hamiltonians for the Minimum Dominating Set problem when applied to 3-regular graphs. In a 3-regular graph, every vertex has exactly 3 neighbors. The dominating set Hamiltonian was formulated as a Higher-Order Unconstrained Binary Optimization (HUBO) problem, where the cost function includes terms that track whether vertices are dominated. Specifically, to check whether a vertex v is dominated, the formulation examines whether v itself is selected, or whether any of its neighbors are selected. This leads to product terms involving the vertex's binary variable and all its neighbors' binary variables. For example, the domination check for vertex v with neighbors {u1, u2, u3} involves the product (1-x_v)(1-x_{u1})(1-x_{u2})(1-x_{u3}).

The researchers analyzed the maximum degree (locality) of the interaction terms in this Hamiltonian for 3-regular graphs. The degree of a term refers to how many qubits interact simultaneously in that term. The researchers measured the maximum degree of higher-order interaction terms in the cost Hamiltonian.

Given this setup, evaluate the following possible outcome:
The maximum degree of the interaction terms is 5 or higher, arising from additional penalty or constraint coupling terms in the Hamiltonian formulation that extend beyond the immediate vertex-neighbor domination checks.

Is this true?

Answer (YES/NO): NO